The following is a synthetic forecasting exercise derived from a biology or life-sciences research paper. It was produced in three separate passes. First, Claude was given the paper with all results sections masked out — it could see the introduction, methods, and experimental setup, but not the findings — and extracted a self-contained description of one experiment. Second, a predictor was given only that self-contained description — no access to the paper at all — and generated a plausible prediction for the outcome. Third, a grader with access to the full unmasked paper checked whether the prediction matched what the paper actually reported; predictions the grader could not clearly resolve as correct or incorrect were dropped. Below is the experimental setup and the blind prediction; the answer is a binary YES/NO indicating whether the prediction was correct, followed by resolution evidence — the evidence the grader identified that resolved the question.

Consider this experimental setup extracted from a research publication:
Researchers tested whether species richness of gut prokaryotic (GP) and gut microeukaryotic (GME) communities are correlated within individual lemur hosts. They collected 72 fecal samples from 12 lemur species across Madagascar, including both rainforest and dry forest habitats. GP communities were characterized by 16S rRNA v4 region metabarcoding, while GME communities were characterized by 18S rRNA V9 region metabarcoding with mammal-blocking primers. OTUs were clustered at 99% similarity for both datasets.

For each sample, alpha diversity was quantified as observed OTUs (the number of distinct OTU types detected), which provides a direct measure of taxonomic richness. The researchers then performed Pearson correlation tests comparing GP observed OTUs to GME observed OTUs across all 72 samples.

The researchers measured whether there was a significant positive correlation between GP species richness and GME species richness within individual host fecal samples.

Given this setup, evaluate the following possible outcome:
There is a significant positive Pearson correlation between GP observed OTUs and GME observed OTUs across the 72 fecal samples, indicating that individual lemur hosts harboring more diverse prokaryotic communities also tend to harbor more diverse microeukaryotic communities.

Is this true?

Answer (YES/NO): NO